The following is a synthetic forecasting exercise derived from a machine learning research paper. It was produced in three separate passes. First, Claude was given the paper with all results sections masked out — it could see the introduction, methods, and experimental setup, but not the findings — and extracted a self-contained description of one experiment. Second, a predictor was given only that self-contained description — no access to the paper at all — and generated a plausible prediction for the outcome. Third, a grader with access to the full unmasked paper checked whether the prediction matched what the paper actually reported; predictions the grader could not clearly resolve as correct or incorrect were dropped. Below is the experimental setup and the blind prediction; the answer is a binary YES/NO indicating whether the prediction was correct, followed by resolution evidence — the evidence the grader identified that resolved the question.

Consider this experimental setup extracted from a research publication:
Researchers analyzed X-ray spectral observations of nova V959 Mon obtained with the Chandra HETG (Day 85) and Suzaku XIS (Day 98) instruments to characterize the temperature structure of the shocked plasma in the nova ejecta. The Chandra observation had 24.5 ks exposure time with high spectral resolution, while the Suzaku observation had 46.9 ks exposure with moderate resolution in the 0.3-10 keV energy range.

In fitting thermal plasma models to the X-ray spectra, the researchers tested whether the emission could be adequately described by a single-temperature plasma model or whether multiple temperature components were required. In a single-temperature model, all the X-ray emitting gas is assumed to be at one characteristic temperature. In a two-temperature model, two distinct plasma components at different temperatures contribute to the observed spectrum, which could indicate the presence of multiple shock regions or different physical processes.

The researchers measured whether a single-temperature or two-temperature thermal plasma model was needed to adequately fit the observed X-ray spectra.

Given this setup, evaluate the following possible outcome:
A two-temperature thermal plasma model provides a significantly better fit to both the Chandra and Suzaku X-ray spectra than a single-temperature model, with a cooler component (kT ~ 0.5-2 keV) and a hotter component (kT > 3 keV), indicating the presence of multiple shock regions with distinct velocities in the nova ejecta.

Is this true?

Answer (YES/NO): NO